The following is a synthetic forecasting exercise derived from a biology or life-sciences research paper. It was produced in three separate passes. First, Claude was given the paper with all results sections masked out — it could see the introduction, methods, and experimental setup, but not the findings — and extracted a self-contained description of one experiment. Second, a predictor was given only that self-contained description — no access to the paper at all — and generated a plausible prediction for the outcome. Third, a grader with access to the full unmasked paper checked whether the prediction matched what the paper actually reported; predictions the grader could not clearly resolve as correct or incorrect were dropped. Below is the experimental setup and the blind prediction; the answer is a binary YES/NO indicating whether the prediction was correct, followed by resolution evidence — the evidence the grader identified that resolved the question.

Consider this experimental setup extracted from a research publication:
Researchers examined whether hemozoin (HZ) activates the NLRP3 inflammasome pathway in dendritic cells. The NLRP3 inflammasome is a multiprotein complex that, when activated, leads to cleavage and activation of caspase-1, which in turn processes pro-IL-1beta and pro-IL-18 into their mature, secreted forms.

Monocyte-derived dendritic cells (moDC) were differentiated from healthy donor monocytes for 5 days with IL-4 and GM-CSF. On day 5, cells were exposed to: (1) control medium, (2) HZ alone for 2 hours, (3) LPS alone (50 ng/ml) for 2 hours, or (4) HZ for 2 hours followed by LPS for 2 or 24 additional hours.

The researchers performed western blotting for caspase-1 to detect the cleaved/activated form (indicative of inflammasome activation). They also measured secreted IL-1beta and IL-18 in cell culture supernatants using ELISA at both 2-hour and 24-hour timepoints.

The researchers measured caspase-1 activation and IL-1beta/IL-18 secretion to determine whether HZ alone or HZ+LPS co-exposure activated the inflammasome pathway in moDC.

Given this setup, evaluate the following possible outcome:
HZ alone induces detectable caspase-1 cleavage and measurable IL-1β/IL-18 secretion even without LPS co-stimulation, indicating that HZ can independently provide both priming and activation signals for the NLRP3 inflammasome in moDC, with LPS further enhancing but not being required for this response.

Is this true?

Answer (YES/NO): NO